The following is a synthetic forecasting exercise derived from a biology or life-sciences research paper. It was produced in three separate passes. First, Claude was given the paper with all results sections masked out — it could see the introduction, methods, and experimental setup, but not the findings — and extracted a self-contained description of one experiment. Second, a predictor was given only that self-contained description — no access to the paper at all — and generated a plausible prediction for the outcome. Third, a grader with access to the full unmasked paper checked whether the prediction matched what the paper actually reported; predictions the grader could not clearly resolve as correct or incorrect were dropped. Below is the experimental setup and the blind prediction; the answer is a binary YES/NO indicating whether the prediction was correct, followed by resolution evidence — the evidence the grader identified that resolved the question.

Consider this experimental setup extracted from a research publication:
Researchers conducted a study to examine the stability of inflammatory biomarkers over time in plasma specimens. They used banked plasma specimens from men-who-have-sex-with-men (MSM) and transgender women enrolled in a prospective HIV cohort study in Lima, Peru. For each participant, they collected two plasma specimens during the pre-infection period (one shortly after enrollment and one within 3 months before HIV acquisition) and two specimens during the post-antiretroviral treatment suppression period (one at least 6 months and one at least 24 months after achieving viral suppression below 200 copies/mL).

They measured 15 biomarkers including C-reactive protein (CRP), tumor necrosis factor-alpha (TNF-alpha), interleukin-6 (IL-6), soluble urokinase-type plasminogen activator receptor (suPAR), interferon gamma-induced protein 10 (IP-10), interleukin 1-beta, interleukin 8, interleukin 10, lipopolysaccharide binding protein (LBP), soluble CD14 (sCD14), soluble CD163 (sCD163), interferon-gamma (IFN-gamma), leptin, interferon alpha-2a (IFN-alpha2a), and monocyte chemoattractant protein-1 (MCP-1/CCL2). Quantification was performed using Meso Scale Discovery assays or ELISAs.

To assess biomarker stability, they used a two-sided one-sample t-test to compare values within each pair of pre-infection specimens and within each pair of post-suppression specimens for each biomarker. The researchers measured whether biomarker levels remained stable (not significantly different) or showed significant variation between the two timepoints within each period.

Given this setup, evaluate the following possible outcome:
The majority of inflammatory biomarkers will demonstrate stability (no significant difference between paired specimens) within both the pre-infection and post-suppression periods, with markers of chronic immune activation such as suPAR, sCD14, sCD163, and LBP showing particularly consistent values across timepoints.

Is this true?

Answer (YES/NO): NO